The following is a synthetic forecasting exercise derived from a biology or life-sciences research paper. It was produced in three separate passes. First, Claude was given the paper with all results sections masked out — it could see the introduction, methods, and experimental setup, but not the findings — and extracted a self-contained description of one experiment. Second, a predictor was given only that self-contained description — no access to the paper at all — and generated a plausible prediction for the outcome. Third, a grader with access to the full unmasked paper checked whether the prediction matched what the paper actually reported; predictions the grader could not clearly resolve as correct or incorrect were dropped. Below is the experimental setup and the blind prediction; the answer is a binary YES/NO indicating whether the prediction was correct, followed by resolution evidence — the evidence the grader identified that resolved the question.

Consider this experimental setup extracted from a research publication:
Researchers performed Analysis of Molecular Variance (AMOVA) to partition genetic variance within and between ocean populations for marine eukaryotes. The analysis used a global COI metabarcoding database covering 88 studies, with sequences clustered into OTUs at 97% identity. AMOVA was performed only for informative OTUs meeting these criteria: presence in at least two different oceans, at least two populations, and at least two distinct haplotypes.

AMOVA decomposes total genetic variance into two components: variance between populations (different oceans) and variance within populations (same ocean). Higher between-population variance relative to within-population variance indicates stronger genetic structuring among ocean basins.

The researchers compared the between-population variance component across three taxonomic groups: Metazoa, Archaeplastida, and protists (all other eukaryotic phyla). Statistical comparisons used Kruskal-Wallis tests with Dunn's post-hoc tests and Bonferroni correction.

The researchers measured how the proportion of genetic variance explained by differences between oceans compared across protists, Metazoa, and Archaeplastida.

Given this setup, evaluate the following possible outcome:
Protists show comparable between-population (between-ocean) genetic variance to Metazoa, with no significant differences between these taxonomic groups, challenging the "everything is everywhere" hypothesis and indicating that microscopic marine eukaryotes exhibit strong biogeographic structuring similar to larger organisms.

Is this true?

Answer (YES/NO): NO